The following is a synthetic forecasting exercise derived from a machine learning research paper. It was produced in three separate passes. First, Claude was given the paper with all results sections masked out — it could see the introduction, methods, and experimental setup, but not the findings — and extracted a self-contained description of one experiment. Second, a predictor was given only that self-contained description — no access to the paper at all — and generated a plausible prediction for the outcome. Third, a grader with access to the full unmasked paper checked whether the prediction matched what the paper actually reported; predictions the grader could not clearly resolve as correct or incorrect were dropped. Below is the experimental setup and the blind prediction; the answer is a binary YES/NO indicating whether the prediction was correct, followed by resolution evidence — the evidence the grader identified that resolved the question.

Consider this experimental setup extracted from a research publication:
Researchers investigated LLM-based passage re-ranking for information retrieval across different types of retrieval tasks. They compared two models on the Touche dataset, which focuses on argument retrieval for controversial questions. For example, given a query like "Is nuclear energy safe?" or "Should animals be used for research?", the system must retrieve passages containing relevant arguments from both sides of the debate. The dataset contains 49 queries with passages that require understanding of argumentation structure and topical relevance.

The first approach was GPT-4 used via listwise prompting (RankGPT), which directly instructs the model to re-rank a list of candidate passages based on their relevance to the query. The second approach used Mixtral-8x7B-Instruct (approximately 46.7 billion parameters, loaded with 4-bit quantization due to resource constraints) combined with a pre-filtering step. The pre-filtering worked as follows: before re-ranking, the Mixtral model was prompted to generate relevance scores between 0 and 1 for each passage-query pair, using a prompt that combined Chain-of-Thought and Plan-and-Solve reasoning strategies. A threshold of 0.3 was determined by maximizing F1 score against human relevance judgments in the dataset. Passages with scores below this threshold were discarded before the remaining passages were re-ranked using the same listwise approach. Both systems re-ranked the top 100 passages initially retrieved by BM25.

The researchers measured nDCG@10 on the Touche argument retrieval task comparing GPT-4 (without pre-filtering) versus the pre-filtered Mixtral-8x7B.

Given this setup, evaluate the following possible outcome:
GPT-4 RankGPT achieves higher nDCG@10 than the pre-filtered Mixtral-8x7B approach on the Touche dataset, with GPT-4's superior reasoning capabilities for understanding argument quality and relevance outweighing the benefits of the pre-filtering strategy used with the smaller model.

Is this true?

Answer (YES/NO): NO